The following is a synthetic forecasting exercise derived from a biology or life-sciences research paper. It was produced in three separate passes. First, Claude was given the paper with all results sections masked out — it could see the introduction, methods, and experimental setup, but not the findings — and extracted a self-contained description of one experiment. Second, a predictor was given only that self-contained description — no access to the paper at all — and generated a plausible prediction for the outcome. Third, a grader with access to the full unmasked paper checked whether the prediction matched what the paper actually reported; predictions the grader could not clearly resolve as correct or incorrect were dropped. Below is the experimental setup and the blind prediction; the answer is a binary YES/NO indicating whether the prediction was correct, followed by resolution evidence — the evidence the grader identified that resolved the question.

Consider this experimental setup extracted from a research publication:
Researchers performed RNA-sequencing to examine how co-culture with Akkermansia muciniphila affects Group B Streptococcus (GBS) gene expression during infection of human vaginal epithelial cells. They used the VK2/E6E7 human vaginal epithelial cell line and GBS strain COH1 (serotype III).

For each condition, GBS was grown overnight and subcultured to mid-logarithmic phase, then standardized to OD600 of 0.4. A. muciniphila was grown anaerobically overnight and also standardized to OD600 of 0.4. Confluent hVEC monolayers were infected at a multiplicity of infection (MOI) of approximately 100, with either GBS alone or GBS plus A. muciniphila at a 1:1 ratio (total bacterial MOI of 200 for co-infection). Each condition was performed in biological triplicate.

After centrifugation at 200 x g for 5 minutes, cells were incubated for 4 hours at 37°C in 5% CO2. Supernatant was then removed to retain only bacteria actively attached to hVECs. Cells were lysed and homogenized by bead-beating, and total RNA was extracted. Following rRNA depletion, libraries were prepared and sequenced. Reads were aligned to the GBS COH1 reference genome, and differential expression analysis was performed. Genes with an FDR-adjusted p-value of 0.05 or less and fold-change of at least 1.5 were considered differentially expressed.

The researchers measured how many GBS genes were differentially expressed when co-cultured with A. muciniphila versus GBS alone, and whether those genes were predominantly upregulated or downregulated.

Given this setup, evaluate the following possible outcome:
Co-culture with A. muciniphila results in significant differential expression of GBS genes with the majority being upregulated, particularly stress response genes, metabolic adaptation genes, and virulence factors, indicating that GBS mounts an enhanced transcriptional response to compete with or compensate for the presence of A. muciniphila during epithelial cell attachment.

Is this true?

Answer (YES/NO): NO